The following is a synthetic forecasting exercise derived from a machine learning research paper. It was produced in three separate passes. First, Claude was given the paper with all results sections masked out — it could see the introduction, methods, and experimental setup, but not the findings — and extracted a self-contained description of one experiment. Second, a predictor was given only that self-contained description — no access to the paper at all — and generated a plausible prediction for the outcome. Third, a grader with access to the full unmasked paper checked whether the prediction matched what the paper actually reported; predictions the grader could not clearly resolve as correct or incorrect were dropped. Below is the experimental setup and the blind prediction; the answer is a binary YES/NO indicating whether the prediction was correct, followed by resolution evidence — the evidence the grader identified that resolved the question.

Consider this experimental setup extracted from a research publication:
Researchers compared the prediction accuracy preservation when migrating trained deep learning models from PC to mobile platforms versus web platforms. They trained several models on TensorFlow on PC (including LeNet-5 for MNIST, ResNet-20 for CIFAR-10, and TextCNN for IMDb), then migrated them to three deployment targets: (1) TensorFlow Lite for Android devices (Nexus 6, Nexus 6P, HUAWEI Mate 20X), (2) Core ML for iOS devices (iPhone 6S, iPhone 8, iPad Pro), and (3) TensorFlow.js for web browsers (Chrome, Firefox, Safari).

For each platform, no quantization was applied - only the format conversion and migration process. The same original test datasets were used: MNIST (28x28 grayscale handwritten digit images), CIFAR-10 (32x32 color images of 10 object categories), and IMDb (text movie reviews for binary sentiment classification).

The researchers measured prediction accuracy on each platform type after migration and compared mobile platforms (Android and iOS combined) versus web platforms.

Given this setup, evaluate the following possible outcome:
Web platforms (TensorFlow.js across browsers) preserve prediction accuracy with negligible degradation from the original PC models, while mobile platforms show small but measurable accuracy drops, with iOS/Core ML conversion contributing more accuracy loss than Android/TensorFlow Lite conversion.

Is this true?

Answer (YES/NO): NO